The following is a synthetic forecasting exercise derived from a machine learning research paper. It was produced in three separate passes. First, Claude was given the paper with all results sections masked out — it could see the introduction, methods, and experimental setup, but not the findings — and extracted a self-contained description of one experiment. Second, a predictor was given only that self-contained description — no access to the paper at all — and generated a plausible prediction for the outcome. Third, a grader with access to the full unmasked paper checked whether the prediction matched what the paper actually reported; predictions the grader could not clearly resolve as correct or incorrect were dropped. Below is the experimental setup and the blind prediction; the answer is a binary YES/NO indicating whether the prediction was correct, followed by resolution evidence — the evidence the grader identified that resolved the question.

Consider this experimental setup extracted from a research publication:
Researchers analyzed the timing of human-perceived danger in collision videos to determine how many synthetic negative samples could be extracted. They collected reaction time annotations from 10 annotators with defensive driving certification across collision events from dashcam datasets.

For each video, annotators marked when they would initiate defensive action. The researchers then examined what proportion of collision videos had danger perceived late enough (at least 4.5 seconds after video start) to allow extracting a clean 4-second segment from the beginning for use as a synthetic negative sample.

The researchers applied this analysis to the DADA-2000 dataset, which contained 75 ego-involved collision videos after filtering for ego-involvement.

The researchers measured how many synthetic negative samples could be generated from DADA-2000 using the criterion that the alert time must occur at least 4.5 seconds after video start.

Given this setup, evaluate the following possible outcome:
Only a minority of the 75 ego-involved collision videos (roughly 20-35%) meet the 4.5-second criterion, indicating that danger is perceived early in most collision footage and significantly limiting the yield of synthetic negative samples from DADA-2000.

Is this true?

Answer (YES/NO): NO